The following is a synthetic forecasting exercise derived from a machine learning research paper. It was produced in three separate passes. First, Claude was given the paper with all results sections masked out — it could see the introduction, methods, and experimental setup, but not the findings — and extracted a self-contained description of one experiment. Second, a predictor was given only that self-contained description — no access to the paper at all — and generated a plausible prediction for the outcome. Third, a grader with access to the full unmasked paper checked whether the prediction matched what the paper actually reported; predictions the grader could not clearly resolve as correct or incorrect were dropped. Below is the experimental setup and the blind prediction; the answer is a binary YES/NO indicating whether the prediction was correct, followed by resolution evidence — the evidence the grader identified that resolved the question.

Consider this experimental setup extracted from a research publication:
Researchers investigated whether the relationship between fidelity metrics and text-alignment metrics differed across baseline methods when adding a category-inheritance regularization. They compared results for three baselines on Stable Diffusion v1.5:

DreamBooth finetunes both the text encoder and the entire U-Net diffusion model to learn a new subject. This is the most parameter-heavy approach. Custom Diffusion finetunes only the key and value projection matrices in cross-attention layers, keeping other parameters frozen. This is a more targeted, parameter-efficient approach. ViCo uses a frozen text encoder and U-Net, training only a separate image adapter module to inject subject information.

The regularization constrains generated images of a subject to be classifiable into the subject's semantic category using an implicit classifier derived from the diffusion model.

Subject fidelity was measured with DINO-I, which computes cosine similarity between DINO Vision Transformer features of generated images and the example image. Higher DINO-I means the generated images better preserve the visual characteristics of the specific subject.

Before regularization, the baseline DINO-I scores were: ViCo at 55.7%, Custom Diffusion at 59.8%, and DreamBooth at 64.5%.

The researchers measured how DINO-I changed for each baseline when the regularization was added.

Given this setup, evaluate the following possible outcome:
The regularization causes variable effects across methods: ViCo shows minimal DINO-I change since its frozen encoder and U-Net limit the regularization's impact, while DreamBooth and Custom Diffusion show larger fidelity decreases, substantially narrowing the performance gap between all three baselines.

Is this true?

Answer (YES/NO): NO